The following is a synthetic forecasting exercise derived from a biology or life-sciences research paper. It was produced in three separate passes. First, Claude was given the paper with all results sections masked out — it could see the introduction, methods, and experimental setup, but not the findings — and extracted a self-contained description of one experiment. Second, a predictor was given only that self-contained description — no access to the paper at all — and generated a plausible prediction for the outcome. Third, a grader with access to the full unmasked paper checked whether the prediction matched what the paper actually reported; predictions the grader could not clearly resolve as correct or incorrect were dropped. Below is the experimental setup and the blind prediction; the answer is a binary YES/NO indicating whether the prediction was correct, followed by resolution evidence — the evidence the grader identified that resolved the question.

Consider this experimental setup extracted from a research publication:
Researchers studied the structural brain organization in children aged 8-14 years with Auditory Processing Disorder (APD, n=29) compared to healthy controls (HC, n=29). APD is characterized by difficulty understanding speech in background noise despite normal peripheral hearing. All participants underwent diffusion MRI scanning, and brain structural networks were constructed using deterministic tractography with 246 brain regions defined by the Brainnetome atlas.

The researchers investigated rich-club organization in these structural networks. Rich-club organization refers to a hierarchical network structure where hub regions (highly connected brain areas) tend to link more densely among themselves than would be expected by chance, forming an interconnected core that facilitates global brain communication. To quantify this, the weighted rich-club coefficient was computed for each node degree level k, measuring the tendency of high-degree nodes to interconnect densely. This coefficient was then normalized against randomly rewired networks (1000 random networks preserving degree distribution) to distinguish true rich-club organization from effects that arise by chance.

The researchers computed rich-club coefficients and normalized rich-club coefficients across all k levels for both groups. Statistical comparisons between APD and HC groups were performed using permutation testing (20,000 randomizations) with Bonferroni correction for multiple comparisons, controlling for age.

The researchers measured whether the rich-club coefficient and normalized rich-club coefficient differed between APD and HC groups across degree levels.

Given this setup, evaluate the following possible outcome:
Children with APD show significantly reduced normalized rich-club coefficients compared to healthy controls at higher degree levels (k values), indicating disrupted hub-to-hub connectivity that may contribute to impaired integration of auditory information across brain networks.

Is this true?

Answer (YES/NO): NO